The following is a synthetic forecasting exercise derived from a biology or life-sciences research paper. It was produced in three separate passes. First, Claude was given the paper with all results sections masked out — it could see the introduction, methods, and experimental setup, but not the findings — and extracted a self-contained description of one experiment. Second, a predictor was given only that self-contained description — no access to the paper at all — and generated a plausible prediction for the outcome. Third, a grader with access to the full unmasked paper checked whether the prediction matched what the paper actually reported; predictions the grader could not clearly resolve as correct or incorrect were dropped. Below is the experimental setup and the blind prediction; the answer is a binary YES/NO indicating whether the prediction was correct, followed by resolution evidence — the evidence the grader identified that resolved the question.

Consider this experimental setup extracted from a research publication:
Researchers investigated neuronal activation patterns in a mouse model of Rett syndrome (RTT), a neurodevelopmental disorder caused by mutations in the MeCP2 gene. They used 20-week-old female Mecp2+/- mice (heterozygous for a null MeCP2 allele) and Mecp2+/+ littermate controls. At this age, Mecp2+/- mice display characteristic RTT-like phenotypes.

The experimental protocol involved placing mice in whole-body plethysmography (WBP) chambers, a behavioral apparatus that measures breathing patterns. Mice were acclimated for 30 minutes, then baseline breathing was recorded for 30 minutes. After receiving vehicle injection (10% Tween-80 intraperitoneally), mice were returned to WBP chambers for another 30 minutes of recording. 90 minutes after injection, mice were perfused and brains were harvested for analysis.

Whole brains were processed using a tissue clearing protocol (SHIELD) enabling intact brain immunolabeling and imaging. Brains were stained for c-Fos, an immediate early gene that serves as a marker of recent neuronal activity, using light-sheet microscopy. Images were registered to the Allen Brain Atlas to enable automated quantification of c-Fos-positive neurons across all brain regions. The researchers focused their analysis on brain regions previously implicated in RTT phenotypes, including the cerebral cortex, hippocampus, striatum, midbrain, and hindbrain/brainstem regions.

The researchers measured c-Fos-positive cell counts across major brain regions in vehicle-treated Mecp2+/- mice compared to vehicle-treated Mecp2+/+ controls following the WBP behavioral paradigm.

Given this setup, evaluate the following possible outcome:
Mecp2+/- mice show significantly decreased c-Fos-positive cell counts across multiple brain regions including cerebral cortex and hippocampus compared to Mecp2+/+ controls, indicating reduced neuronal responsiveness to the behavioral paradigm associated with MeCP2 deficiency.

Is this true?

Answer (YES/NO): NO